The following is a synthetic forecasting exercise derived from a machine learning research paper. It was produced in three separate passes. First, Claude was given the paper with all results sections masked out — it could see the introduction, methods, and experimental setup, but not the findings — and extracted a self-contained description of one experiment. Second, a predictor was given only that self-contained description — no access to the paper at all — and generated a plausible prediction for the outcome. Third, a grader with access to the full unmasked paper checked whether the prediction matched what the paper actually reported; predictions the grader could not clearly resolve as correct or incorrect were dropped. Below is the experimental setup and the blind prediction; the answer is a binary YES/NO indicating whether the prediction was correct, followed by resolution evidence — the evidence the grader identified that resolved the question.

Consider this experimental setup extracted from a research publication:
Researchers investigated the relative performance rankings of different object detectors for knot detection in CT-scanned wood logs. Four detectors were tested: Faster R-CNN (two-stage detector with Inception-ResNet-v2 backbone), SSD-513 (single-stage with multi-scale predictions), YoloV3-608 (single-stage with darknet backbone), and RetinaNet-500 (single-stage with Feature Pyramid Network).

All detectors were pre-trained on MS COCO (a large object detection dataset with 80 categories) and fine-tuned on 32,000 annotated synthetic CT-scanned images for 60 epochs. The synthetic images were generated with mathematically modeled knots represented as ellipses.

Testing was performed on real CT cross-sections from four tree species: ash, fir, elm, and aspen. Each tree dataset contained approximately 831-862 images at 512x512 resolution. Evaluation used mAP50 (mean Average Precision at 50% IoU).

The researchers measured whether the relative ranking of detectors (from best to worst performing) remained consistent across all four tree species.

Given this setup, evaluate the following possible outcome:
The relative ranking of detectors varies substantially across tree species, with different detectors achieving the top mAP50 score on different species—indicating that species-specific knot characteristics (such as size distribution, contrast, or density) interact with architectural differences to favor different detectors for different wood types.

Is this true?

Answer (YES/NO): NO